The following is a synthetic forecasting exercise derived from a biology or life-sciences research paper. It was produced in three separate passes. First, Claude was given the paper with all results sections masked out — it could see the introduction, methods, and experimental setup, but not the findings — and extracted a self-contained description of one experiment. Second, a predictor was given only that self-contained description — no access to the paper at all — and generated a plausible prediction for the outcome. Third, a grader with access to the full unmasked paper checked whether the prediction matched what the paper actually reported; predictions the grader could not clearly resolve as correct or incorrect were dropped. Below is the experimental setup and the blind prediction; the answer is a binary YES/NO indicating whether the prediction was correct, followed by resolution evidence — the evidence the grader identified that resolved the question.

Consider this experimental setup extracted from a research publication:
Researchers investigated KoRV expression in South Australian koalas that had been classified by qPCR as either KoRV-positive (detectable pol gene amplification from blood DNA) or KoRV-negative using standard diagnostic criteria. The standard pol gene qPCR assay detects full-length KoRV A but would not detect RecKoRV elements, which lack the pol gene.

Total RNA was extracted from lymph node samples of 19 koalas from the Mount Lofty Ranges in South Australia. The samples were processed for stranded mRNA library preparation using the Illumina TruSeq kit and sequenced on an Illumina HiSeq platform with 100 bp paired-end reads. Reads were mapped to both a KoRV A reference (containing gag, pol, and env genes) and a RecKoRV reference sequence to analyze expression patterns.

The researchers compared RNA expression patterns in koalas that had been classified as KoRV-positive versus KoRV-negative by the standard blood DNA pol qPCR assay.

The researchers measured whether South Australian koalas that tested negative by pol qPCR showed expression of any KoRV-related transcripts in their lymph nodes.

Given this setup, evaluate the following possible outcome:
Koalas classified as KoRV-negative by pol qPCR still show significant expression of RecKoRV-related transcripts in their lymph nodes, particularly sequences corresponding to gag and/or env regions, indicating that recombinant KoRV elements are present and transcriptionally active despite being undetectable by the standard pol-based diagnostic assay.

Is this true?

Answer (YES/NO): YES